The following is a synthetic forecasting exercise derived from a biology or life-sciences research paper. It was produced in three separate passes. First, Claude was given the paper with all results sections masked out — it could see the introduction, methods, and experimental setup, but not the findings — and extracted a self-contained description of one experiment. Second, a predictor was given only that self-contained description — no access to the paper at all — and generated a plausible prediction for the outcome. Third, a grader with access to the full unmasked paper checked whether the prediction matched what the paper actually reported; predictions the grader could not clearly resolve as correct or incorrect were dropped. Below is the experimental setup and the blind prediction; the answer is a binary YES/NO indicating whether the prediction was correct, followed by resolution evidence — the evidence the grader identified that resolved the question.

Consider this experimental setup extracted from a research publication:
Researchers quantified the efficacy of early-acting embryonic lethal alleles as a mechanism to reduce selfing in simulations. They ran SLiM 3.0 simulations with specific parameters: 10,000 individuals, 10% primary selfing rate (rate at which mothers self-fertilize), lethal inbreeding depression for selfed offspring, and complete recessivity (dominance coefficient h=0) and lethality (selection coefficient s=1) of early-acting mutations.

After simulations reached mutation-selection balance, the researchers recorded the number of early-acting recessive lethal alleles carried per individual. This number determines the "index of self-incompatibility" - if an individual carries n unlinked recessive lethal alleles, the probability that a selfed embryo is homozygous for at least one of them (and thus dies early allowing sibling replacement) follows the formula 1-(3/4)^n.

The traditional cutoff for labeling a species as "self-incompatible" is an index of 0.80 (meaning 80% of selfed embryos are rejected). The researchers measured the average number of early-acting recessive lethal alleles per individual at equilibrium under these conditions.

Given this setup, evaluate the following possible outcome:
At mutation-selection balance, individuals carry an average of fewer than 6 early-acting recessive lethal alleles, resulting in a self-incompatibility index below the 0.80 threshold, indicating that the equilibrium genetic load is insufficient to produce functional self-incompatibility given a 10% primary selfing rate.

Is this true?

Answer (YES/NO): YES